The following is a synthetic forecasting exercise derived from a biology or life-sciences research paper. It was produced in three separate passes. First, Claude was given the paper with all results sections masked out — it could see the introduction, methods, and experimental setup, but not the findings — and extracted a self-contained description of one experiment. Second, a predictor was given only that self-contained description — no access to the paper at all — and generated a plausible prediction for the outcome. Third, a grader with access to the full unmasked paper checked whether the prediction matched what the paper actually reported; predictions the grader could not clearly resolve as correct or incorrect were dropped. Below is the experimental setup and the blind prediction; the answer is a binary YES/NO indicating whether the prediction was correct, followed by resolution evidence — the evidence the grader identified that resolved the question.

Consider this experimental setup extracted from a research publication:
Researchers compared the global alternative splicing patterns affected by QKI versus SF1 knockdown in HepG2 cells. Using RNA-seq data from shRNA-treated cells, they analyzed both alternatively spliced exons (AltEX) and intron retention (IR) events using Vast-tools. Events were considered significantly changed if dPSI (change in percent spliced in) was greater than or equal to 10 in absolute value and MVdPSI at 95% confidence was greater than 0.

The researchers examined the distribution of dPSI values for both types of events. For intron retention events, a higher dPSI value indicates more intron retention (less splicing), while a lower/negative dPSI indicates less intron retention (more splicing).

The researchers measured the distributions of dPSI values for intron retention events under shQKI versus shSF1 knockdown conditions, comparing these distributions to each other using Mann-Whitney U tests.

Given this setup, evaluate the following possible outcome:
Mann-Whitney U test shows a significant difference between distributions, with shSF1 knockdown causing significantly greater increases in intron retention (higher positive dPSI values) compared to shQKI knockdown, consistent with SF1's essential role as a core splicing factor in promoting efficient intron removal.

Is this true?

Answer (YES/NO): NO